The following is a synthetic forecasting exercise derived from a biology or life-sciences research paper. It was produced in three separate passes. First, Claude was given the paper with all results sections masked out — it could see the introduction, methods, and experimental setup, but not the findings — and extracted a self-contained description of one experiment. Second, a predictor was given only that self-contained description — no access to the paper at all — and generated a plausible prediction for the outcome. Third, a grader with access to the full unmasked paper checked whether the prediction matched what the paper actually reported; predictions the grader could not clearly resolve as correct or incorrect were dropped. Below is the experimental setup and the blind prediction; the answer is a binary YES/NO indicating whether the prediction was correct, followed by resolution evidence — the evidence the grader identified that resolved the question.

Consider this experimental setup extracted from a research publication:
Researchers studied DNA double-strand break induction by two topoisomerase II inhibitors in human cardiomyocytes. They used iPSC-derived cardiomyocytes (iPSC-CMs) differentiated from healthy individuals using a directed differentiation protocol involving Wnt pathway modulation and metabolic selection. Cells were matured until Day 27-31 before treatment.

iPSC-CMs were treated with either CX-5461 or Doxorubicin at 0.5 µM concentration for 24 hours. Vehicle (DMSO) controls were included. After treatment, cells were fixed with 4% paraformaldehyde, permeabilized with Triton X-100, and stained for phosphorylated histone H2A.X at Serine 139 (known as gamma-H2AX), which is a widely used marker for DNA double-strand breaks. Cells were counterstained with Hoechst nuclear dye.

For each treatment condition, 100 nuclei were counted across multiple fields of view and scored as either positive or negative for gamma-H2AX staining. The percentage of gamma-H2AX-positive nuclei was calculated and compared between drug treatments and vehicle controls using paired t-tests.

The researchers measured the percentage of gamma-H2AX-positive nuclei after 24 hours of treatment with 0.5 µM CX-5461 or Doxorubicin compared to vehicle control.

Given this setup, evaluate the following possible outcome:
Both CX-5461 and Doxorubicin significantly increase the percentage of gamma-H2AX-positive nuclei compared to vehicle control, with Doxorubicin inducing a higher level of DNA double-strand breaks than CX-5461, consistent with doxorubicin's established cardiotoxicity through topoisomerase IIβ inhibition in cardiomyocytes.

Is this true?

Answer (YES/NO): NO